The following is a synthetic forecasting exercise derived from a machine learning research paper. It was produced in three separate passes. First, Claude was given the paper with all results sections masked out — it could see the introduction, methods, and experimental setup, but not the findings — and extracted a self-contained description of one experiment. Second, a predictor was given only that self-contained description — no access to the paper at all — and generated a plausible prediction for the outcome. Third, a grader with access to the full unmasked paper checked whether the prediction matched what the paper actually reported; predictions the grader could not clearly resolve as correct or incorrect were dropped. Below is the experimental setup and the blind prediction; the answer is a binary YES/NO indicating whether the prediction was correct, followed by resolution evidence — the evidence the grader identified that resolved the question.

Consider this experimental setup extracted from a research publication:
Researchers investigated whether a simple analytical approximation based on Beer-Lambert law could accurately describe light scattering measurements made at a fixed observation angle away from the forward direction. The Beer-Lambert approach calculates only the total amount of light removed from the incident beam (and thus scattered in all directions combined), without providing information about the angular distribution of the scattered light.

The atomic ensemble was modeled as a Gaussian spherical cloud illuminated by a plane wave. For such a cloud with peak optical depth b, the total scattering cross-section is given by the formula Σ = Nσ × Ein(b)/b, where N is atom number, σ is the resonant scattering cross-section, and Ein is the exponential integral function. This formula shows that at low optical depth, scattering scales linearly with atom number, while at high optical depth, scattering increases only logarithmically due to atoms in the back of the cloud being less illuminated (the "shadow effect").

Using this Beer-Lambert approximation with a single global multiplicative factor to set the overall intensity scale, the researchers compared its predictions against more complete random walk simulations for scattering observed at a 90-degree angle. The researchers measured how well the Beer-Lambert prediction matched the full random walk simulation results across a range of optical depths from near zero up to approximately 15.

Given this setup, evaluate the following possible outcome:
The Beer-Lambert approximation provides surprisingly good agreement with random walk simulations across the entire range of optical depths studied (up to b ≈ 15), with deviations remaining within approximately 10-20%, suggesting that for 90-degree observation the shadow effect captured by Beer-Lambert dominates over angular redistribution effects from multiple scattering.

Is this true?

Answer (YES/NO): YES